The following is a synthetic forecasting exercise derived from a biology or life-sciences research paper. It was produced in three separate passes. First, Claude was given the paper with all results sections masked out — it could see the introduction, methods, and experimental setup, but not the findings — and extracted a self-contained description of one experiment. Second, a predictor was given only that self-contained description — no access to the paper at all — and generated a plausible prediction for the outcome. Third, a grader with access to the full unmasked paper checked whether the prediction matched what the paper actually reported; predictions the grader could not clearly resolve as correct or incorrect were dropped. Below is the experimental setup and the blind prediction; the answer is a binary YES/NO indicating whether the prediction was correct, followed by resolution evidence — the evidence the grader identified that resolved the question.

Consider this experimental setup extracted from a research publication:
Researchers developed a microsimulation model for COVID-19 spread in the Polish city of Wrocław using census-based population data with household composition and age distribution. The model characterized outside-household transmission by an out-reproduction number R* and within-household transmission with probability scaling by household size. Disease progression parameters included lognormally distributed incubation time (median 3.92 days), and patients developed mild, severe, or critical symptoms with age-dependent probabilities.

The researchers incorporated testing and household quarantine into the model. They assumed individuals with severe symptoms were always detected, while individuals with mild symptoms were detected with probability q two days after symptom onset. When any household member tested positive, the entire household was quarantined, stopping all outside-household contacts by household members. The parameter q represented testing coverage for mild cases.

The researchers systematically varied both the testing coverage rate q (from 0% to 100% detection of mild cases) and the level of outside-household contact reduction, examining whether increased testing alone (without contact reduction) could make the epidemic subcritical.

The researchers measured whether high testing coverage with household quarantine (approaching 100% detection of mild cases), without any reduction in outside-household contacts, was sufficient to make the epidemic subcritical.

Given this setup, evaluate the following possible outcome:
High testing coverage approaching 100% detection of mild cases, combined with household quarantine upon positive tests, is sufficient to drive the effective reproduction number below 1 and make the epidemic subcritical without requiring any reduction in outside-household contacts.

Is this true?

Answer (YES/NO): NO